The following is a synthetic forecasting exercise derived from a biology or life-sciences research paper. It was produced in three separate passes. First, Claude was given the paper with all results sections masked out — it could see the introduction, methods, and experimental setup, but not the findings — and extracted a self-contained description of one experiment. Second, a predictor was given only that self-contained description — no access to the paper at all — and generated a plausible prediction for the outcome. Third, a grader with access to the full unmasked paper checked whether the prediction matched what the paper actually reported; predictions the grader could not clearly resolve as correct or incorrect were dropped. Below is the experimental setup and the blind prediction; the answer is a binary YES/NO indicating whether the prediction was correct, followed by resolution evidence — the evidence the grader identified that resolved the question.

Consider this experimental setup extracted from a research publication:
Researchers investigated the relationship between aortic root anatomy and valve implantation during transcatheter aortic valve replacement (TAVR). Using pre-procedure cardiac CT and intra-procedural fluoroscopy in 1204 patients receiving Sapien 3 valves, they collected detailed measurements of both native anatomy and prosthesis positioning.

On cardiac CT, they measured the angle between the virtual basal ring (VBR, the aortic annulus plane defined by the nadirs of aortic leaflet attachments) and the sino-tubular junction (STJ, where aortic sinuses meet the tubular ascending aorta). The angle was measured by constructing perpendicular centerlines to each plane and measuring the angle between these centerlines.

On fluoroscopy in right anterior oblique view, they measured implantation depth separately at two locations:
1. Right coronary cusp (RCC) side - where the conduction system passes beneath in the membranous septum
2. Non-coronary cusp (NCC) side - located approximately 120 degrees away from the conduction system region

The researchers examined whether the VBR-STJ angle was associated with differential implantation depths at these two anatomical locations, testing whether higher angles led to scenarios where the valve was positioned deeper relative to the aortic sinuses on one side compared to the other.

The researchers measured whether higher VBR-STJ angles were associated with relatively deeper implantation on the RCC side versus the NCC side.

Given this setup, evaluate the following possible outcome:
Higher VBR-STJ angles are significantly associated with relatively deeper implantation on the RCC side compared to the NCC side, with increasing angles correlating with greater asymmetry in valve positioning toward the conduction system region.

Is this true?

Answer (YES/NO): YES